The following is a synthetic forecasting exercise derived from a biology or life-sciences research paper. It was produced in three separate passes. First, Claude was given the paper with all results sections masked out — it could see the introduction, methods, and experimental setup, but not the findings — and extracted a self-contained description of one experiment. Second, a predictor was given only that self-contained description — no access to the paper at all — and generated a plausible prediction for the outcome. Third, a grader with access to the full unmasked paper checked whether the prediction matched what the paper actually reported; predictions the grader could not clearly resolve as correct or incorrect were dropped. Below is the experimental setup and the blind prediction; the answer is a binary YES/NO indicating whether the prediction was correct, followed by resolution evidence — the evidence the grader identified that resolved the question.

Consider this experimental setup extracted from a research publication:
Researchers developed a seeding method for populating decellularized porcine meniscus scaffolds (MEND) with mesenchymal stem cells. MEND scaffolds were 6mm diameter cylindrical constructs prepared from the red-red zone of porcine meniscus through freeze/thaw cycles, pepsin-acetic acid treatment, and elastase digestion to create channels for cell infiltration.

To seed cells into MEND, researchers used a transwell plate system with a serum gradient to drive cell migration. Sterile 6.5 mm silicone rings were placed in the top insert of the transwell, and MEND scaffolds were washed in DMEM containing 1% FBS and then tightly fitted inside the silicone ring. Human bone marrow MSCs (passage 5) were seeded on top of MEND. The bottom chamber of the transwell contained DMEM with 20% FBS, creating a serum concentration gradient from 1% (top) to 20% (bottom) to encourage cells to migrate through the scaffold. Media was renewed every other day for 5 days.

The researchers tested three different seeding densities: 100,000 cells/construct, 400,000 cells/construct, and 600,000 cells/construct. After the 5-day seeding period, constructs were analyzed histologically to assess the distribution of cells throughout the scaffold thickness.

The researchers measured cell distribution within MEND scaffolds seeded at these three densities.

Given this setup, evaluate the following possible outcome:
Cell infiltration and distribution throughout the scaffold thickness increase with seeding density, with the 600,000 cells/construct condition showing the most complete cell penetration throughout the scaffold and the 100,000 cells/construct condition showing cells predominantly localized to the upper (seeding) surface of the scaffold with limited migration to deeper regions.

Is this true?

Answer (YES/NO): NO